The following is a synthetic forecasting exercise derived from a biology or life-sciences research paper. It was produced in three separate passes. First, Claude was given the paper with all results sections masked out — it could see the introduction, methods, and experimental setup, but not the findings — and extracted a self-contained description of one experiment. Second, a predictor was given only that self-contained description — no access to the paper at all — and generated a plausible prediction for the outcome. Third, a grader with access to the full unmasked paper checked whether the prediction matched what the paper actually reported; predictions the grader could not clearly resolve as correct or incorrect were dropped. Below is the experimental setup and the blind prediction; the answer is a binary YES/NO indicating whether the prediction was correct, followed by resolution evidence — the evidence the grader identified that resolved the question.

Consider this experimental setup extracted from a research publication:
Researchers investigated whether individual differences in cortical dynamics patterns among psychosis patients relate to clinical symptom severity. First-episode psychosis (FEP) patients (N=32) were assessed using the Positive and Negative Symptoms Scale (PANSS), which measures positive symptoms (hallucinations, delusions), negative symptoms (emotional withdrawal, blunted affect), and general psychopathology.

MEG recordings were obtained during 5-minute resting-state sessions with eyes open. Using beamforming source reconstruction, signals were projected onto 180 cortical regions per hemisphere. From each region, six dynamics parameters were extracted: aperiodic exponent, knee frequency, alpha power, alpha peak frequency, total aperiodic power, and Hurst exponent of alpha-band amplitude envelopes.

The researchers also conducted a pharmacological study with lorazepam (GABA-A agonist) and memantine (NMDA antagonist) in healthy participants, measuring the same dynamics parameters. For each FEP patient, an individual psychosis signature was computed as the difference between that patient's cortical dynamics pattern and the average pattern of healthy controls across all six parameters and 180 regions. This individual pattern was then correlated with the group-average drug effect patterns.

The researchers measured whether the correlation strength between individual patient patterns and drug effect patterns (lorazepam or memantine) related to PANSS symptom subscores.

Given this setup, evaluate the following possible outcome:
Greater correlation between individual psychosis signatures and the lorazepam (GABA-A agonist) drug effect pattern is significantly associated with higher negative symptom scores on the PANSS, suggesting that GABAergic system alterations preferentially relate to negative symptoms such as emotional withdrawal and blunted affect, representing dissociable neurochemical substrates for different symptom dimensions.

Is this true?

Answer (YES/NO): NO